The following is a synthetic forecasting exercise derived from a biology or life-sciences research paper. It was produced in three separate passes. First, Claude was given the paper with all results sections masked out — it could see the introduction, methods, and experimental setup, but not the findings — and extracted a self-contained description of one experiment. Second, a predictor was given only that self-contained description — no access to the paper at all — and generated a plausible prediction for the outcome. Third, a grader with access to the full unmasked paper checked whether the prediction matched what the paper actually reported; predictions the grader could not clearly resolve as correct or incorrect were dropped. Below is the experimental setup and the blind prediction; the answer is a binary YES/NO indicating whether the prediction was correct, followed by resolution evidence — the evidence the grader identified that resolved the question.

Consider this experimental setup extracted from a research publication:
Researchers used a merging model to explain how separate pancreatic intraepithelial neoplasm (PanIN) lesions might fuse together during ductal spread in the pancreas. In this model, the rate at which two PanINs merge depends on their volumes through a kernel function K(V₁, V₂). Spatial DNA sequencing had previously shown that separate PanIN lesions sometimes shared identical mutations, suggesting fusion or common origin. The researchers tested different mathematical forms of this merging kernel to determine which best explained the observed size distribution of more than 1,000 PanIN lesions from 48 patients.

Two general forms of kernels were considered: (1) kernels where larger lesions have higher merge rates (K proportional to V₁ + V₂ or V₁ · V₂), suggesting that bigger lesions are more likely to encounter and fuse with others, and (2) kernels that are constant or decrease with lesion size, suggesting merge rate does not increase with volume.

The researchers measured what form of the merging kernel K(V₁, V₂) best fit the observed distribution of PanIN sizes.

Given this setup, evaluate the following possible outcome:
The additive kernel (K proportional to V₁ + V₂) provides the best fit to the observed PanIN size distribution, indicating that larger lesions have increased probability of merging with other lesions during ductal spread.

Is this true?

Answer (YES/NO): NO